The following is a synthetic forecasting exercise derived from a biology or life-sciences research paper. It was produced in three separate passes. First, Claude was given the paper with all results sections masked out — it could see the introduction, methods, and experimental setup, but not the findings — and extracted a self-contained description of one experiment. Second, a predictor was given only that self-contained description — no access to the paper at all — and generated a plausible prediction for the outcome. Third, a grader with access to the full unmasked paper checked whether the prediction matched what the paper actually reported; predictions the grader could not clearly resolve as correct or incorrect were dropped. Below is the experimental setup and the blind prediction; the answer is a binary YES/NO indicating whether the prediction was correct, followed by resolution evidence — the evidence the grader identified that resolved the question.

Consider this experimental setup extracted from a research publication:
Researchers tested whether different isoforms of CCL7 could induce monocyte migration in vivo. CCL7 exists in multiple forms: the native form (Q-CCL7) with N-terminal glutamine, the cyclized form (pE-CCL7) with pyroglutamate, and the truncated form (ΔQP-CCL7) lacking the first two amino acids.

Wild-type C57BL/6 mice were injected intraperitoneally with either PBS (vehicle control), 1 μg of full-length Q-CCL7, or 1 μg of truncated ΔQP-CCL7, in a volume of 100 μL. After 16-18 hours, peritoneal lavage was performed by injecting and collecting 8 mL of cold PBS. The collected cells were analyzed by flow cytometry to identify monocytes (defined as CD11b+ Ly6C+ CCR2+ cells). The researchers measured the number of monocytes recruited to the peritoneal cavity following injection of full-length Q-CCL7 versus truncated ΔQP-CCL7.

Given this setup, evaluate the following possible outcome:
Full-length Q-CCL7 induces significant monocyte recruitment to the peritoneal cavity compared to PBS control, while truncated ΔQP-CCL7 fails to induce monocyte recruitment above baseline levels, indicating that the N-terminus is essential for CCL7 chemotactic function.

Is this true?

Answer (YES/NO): YES